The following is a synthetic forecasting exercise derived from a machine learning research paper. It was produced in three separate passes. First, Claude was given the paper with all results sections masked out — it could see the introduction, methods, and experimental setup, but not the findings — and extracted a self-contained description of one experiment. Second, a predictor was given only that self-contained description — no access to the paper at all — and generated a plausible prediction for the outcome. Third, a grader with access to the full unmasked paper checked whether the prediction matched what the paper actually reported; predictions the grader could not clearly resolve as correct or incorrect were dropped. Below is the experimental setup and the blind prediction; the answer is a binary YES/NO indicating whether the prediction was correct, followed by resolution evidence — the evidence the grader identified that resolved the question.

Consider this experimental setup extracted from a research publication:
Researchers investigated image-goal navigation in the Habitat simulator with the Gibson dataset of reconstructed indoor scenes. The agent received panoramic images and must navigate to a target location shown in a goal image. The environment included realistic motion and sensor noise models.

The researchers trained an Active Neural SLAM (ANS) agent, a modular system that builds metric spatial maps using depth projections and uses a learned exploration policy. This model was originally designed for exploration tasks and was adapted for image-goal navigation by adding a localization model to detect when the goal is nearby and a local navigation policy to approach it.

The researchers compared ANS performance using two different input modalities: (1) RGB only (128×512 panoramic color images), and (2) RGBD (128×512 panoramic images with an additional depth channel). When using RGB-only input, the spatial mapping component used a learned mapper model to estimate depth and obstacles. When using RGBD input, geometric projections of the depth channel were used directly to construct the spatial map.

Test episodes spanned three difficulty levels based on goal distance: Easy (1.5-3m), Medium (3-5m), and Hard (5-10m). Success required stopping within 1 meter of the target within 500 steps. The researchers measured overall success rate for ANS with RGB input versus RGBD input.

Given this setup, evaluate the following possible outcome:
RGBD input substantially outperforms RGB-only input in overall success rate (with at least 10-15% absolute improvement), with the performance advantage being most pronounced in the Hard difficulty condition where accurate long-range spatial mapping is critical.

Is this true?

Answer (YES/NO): NO